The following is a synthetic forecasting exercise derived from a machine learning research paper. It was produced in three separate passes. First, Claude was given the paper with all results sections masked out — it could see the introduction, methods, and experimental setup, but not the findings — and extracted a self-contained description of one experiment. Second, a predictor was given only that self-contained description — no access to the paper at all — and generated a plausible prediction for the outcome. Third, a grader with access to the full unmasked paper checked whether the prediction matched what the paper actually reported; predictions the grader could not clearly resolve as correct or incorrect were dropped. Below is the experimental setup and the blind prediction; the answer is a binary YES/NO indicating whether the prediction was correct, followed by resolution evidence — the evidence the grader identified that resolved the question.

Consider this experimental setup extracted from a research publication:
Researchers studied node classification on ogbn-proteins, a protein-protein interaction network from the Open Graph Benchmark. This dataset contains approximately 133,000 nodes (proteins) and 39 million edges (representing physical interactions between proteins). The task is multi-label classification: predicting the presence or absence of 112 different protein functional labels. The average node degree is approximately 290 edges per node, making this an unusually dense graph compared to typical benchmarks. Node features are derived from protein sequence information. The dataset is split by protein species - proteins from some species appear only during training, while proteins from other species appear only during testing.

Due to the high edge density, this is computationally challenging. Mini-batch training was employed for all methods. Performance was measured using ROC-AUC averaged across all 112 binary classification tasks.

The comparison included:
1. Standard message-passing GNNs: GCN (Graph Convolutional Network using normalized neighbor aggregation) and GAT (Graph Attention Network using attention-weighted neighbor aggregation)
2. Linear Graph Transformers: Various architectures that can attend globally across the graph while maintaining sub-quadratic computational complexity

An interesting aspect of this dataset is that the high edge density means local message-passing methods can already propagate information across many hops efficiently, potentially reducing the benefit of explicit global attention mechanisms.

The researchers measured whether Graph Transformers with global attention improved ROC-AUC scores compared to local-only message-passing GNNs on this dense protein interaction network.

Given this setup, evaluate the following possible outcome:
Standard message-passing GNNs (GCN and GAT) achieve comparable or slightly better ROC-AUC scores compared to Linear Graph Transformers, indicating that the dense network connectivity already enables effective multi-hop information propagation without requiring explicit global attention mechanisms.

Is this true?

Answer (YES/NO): NO